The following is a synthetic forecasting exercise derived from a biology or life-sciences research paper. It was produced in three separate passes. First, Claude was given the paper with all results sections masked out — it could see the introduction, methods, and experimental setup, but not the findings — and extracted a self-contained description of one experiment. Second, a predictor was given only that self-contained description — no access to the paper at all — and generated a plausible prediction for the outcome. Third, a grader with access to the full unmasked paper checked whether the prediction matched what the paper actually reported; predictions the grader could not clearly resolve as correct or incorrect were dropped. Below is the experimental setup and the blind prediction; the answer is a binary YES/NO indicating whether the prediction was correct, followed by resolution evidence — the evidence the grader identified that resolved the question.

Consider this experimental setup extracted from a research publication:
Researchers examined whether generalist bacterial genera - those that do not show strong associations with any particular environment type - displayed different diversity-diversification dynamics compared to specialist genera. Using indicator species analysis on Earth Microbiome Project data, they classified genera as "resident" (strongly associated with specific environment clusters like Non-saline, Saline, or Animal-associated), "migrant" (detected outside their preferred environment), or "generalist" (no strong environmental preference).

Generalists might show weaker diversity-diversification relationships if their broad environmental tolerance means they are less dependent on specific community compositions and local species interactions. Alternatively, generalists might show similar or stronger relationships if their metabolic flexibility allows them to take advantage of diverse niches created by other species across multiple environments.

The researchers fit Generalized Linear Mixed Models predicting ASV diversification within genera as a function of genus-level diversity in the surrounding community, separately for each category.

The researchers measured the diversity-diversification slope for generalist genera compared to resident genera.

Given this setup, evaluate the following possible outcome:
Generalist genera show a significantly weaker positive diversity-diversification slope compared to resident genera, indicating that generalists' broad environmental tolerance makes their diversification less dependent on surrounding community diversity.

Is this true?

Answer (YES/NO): NO